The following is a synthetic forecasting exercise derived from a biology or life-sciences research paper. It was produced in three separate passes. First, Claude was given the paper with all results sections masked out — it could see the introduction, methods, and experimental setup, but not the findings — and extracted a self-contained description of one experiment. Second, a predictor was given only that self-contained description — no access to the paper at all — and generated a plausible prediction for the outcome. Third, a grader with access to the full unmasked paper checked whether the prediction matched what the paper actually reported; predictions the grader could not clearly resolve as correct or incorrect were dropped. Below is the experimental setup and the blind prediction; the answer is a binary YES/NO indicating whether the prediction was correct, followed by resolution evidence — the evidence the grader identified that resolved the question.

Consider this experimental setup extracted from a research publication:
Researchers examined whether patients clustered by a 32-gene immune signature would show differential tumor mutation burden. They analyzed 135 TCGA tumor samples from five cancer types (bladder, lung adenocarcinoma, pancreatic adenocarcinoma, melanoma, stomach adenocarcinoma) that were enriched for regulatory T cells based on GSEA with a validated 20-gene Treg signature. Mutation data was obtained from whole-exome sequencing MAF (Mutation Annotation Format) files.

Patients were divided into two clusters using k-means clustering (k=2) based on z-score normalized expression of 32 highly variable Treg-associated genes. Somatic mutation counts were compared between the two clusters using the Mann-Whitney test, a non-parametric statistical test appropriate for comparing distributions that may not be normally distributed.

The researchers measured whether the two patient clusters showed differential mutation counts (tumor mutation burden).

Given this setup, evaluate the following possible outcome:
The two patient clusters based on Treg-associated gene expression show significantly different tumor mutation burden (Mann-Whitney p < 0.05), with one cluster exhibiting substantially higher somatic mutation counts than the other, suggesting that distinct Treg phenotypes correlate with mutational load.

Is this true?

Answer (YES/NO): NO